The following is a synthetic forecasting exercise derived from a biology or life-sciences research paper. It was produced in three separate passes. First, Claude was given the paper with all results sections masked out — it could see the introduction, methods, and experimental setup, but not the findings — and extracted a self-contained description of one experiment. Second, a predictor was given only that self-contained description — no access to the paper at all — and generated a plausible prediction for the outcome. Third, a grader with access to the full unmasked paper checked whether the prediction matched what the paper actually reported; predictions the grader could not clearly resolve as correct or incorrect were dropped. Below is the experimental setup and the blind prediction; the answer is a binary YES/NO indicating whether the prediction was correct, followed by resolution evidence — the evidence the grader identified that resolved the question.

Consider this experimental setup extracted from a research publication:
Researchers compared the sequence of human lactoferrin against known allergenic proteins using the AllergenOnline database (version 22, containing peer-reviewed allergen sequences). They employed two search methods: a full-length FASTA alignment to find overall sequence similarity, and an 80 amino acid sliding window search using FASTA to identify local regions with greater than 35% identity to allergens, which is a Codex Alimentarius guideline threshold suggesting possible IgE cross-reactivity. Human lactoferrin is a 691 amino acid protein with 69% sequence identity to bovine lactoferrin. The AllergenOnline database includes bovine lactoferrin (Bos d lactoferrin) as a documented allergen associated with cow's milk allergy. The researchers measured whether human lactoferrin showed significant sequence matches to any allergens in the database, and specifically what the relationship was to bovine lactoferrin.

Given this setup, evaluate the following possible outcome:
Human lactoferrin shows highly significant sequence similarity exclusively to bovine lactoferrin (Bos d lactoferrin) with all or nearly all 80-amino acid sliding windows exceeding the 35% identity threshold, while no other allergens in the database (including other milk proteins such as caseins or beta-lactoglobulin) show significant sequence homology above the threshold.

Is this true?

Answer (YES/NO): NO